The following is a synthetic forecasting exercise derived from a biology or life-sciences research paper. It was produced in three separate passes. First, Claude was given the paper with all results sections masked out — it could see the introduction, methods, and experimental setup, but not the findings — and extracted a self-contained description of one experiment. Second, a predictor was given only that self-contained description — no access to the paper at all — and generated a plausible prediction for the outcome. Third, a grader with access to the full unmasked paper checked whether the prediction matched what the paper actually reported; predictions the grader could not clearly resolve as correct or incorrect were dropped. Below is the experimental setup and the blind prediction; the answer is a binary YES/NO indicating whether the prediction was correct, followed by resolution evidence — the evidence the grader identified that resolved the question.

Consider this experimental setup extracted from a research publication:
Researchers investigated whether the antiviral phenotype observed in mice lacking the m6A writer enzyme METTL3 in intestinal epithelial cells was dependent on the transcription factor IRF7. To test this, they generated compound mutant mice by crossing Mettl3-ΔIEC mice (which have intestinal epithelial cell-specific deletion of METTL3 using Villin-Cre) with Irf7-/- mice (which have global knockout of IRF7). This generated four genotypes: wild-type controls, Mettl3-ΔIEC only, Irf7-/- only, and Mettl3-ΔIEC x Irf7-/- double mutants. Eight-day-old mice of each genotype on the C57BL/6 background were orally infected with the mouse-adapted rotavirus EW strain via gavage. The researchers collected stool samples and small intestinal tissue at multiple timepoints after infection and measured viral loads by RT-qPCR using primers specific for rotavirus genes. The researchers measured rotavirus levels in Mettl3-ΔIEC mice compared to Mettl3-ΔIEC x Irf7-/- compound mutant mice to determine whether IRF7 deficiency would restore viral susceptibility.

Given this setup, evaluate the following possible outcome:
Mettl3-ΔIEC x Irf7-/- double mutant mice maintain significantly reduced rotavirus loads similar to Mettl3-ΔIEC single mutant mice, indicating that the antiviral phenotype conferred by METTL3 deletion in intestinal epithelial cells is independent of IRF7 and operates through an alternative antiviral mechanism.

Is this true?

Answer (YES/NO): NO